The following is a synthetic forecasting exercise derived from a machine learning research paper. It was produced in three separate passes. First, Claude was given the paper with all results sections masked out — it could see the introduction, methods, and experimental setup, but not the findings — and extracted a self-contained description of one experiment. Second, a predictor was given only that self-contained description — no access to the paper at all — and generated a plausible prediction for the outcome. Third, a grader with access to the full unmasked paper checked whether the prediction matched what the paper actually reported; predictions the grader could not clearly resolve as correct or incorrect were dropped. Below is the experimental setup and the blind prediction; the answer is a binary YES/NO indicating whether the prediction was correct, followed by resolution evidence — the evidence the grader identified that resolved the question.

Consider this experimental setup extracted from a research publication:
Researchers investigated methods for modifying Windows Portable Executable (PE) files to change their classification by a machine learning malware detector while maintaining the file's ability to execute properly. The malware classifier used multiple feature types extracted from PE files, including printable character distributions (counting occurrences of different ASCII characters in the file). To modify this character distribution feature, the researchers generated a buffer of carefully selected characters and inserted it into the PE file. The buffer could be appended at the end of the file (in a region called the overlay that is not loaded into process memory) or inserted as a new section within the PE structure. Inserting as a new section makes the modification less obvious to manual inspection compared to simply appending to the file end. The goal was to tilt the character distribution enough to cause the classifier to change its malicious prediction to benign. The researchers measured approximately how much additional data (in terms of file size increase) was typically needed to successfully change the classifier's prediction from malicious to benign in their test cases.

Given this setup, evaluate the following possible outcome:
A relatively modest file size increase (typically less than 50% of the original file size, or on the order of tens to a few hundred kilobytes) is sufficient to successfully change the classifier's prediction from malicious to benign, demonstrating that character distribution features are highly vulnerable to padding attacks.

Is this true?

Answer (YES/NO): NO